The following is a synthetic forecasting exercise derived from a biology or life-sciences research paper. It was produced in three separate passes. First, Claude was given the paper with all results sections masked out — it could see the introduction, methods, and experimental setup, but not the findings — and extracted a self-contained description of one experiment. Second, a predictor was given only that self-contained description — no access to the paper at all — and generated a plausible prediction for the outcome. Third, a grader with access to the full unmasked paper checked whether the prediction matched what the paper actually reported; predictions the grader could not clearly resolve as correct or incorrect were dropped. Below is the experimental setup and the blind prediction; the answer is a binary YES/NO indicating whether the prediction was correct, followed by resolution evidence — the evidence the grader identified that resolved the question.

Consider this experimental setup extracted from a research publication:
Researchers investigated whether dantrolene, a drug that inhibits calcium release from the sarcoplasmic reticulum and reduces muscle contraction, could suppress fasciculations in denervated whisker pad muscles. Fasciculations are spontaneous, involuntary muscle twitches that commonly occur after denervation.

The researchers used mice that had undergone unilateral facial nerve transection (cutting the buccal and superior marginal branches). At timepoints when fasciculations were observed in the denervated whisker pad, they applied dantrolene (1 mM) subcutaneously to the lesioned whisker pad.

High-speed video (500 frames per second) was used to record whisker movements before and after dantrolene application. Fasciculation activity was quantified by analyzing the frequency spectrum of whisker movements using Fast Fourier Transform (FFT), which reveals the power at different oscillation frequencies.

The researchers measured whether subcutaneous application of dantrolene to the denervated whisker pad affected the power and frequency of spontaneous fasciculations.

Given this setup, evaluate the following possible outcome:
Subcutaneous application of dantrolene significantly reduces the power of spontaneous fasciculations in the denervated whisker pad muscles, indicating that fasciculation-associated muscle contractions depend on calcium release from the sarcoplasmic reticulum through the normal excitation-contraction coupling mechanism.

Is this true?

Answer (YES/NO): YES